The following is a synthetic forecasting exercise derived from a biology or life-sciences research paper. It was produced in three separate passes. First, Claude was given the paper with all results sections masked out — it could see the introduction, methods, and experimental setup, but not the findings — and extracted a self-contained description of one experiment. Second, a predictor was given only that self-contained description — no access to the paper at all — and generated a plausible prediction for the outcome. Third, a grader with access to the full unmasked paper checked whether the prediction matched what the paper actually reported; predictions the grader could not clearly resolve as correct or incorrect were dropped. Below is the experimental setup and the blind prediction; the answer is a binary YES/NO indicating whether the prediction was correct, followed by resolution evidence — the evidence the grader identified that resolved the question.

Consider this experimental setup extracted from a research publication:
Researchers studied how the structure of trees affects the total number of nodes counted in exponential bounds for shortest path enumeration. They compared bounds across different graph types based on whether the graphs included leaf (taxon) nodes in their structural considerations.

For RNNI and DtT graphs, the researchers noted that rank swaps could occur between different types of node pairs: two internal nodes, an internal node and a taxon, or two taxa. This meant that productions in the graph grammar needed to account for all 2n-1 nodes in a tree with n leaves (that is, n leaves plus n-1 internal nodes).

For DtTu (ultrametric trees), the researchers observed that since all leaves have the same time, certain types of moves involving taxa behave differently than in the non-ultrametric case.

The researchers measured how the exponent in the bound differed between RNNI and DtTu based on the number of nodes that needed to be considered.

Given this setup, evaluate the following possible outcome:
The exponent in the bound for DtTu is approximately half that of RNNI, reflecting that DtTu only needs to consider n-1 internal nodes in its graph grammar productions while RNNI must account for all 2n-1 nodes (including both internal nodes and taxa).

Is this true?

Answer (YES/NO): YES